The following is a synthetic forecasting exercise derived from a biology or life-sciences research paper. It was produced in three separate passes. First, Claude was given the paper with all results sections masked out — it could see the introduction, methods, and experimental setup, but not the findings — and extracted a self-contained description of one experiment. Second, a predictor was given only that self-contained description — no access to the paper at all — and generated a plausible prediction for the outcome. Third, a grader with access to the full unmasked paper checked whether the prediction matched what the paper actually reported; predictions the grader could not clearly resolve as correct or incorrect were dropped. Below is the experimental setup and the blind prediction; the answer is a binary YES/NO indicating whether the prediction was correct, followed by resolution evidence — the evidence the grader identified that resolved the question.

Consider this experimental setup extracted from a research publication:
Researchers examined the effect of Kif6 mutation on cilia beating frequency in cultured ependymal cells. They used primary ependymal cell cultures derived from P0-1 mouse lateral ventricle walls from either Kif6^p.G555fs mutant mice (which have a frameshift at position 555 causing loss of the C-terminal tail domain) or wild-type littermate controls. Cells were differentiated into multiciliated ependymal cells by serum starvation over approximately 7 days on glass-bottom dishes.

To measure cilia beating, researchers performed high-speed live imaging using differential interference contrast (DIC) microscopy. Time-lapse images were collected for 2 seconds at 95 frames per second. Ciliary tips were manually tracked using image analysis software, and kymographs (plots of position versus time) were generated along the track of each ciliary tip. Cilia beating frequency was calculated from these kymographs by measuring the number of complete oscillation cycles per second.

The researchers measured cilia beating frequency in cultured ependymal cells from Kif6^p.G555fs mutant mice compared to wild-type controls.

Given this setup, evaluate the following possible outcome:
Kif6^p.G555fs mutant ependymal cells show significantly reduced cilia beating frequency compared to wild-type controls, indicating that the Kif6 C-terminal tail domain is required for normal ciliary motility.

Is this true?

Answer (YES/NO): YES